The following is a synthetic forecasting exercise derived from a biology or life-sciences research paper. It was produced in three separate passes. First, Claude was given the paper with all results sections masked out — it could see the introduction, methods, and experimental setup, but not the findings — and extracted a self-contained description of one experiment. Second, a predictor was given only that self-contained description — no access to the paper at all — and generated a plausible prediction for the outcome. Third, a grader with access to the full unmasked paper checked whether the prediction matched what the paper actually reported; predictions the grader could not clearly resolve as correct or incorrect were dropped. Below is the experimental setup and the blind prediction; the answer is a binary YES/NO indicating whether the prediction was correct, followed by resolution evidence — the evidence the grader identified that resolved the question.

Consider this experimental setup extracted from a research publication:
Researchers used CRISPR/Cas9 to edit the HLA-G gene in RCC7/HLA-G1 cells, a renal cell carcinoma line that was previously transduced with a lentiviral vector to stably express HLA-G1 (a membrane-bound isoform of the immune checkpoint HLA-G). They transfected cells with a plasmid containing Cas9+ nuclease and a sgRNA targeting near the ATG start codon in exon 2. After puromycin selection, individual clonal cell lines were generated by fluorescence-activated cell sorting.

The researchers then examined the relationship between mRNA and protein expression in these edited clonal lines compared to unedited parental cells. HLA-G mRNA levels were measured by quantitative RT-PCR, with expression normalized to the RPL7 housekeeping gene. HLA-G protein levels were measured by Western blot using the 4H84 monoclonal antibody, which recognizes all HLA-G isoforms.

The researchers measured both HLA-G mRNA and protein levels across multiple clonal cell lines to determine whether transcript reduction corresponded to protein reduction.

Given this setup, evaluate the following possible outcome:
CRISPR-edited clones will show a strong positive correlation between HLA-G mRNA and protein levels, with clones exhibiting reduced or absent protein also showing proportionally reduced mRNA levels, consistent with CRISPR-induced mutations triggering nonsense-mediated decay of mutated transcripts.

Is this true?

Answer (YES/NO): YES